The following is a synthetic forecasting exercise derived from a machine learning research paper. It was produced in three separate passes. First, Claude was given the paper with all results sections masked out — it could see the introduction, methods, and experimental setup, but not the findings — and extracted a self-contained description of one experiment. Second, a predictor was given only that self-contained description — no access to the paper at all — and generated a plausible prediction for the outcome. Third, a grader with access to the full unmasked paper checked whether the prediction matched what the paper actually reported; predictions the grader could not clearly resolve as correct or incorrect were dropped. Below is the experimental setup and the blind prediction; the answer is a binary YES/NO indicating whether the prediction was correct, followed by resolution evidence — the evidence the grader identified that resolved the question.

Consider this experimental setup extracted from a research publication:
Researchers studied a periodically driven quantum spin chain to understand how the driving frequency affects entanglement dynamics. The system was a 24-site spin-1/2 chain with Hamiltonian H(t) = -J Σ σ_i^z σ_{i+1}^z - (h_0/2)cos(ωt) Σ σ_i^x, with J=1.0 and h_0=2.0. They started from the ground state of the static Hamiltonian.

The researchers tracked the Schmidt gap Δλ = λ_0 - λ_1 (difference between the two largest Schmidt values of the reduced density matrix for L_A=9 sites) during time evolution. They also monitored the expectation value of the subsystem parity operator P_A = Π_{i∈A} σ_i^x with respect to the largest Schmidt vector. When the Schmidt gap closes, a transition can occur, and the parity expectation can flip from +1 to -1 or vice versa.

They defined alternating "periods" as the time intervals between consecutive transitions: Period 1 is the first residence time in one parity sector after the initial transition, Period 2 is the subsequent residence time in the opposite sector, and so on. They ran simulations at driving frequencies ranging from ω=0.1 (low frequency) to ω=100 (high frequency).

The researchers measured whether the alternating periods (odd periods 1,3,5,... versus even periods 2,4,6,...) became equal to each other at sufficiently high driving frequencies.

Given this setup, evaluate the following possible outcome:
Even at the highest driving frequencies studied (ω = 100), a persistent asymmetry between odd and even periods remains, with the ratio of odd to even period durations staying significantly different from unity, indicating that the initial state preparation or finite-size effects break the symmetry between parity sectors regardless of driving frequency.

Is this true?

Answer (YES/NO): NO